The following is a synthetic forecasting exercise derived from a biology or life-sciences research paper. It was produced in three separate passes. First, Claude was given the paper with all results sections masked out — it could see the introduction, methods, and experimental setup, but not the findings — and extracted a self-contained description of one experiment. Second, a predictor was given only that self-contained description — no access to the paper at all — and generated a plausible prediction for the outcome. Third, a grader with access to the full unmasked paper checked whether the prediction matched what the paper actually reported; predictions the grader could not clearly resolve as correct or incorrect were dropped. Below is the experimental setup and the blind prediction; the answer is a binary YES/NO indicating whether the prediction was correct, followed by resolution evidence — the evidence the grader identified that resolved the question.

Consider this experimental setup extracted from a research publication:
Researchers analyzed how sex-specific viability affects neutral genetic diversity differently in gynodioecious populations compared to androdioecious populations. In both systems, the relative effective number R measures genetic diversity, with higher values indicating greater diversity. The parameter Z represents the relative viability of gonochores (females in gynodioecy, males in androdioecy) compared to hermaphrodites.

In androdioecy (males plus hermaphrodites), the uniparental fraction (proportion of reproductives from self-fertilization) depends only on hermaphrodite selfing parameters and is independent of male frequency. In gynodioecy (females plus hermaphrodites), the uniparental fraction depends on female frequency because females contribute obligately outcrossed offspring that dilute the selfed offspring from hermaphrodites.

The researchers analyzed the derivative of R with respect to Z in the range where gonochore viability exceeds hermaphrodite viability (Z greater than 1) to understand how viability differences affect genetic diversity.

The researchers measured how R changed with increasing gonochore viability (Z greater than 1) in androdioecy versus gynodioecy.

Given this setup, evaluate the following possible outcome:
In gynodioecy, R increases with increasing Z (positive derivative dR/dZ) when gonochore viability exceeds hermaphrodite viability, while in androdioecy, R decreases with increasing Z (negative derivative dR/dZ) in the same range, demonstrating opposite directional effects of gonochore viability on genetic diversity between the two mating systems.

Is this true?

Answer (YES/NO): YES